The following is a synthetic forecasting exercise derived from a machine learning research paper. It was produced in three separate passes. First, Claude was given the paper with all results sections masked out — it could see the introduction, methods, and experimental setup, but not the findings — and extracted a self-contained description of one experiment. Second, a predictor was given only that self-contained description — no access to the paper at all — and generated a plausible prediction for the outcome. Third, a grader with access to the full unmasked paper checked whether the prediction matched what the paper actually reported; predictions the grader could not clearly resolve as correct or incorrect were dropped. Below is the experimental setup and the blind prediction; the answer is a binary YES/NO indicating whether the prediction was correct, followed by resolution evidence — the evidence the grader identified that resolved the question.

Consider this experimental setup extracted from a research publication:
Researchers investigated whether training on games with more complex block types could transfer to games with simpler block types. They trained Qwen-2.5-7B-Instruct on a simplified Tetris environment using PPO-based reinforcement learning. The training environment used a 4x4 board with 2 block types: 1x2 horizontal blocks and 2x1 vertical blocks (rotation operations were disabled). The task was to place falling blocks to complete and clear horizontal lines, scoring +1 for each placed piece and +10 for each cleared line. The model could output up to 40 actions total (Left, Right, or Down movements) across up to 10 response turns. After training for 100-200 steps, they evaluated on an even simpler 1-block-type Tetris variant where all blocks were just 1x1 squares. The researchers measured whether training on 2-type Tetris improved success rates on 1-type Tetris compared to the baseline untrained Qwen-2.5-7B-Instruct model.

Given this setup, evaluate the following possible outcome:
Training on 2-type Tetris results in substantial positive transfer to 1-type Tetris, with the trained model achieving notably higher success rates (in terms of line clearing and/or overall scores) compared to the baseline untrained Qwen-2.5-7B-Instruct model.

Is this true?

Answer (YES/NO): YES